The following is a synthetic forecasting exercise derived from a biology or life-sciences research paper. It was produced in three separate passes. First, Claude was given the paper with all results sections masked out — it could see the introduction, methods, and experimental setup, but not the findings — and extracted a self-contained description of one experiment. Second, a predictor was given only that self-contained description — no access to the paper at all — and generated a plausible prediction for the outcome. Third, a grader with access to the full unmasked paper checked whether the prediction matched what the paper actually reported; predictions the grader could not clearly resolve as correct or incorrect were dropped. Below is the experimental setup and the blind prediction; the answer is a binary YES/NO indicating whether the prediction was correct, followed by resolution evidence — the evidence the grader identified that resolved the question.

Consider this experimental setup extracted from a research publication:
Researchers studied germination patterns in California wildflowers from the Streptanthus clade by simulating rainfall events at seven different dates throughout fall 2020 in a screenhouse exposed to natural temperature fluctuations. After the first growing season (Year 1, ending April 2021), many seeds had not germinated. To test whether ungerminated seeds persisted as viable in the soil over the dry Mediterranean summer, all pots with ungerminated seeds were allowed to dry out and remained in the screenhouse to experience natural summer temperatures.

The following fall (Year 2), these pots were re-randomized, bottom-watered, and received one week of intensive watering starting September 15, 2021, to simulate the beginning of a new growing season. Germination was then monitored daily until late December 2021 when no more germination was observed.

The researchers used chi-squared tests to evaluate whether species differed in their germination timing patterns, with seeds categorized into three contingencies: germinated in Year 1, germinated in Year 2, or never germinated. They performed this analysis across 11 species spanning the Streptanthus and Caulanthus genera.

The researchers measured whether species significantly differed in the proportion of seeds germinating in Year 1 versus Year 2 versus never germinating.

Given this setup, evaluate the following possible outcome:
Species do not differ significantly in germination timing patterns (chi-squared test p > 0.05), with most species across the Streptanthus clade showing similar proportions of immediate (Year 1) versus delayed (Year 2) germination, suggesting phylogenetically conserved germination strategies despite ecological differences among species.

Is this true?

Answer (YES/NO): NO